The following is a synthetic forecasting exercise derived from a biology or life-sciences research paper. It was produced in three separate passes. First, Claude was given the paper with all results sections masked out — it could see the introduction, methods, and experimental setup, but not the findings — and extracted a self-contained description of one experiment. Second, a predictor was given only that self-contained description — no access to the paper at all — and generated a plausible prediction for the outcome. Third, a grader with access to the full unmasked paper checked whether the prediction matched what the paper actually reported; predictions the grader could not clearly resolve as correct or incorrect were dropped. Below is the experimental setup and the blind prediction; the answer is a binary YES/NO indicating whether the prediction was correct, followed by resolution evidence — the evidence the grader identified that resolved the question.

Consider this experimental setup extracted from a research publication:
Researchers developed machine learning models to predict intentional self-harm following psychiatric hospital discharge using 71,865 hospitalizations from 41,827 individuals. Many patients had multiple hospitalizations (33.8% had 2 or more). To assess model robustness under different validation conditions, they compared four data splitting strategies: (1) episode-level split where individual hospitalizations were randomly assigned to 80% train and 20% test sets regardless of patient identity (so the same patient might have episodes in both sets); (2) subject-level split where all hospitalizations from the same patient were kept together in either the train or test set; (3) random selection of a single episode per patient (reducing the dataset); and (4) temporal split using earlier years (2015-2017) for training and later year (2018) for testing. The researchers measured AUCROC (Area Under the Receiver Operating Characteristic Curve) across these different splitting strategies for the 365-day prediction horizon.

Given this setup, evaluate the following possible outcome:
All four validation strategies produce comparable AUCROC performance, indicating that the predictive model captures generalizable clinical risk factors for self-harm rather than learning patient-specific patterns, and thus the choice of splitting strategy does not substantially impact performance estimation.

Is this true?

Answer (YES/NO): NO